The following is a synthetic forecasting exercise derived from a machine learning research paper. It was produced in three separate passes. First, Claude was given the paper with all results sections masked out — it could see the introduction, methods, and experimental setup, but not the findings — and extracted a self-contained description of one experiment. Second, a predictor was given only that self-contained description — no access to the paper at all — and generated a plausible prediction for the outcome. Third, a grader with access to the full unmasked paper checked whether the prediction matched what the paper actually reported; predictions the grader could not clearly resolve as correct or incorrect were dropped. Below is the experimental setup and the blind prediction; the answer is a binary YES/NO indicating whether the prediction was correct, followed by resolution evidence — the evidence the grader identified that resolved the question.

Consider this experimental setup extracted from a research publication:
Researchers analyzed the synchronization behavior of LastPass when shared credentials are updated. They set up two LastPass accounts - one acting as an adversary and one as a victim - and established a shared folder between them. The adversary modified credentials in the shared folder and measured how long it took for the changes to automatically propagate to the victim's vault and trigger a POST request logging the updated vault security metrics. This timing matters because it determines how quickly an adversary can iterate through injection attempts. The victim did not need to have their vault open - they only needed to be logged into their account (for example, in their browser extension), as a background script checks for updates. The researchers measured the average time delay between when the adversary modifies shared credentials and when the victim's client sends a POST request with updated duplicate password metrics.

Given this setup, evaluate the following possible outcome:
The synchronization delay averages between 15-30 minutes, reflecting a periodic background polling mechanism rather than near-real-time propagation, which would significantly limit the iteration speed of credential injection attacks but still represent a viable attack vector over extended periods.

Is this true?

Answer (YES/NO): NO